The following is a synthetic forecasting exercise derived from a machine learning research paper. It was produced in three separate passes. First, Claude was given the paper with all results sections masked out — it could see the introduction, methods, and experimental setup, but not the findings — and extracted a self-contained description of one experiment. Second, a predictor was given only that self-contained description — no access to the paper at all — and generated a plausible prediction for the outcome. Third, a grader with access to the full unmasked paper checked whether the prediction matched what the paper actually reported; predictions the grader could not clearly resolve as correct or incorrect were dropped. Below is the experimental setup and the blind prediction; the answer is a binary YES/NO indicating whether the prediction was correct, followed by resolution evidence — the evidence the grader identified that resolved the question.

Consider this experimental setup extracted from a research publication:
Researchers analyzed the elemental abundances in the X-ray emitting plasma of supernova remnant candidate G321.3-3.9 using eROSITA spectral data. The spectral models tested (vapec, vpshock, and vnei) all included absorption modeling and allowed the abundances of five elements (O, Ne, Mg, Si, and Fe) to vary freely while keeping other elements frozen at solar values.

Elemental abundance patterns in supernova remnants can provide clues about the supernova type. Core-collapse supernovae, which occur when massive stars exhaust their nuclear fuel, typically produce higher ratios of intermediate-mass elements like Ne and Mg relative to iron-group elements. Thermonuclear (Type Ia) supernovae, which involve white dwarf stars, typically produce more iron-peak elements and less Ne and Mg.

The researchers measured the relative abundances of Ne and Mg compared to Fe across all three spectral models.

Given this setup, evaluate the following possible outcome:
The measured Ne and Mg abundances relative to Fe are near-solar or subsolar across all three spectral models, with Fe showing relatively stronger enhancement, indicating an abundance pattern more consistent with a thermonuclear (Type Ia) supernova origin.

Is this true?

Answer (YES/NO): YES